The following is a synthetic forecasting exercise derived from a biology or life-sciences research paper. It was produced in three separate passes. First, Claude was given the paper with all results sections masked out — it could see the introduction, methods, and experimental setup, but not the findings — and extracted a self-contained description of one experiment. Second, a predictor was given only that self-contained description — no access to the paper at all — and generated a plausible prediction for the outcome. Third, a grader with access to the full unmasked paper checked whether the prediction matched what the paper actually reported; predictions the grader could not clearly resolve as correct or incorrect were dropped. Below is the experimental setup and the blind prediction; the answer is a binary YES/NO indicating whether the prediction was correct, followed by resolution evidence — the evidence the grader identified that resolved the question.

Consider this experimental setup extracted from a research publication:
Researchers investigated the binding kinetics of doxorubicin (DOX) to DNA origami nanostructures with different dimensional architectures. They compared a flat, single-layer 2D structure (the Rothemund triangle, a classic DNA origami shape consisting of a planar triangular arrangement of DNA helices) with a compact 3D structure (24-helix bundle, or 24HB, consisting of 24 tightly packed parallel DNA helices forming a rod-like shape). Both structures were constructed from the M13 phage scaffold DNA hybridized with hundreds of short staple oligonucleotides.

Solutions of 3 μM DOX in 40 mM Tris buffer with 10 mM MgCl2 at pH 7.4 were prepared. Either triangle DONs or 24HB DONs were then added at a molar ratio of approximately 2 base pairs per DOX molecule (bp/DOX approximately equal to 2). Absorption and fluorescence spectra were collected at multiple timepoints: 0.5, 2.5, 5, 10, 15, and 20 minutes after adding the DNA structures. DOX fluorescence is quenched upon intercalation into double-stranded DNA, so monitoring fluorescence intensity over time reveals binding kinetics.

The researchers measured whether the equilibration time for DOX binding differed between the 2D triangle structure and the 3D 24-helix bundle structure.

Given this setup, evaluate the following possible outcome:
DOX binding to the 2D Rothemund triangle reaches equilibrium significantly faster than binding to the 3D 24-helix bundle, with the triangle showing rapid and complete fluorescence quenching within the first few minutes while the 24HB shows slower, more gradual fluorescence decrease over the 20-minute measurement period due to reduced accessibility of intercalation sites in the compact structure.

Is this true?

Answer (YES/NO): NO